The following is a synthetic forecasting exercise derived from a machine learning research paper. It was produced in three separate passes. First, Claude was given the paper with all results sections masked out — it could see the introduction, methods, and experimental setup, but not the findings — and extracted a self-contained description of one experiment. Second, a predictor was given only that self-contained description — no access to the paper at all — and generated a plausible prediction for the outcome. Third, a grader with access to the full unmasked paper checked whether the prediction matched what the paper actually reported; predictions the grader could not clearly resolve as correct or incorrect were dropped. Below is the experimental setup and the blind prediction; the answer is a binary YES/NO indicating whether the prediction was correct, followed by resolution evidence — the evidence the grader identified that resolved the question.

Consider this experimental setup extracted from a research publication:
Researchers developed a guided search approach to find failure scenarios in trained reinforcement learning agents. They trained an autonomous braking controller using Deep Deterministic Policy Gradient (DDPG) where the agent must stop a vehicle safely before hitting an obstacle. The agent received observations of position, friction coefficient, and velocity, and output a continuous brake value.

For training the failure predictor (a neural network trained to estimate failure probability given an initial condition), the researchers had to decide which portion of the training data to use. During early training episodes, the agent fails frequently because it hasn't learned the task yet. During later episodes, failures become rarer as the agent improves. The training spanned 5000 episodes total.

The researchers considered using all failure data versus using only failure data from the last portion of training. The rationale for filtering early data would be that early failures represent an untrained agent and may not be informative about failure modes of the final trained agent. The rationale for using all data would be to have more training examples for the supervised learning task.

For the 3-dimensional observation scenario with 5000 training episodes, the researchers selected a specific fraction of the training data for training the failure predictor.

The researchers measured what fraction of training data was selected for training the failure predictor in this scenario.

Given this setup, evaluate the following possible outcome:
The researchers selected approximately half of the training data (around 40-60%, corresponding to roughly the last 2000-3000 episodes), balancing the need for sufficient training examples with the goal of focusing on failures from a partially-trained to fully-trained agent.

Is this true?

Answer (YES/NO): NO